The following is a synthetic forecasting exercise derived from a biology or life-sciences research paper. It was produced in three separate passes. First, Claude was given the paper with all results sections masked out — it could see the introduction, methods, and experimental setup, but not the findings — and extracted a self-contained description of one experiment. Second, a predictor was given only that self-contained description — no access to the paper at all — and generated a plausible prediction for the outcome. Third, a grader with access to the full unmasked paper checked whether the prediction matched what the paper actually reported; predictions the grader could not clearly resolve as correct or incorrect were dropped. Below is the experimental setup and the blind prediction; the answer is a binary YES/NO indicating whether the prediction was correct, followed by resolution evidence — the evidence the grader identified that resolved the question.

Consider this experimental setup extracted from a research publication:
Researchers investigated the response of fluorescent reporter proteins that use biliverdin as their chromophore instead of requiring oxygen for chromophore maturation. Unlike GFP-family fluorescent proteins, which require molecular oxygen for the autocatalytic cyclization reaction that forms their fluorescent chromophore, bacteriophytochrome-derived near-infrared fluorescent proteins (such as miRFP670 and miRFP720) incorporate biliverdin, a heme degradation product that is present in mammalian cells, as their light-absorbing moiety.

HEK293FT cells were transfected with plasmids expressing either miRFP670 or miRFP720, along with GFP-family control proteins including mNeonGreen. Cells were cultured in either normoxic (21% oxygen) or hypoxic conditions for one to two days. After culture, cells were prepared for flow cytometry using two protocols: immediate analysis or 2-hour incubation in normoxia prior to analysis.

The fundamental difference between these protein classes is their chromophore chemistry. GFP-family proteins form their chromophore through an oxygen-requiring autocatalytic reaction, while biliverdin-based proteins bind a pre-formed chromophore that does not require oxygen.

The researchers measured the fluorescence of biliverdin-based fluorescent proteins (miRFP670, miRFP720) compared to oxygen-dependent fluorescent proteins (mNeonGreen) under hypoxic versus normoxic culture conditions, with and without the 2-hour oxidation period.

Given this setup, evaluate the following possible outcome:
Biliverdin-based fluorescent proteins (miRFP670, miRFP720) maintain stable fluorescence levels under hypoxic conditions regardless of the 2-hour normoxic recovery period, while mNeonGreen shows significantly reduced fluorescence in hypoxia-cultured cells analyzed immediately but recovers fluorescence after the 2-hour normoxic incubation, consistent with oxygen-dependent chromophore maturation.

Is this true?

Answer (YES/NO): YES